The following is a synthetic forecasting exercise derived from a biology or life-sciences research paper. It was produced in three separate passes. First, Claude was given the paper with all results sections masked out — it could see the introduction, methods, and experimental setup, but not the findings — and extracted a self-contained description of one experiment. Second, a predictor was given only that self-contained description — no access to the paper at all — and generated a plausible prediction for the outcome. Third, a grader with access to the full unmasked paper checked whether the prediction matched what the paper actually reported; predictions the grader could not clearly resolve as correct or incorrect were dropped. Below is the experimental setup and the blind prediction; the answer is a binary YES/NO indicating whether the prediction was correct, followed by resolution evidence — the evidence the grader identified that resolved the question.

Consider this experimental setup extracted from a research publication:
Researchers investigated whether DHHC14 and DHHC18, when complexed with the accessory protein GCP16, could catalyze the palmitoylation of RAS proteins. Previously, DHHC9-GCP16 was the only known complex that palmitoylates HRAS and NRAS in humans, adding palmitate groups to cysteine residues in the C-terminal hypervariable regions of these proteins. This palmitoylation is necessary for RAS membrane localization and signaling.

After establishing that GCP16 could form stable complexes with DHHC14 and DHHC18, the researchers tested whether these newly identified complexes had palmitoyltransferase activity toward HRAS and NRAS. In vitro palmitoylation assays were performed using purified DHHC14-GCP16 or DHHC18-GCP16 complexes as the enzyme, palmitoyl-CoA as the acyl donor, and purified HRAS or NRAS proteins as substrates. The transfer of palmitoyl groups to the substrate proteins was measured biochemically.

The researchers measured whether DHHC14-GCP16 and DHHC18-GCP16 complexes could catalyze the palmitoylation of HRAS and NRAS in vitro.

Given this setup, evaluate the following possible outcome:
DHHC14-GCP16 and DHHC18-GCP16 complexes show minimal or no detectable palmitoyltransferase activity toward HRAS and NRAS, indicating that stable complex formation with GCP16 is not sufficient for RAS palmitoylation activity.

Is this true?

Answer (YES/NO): NO